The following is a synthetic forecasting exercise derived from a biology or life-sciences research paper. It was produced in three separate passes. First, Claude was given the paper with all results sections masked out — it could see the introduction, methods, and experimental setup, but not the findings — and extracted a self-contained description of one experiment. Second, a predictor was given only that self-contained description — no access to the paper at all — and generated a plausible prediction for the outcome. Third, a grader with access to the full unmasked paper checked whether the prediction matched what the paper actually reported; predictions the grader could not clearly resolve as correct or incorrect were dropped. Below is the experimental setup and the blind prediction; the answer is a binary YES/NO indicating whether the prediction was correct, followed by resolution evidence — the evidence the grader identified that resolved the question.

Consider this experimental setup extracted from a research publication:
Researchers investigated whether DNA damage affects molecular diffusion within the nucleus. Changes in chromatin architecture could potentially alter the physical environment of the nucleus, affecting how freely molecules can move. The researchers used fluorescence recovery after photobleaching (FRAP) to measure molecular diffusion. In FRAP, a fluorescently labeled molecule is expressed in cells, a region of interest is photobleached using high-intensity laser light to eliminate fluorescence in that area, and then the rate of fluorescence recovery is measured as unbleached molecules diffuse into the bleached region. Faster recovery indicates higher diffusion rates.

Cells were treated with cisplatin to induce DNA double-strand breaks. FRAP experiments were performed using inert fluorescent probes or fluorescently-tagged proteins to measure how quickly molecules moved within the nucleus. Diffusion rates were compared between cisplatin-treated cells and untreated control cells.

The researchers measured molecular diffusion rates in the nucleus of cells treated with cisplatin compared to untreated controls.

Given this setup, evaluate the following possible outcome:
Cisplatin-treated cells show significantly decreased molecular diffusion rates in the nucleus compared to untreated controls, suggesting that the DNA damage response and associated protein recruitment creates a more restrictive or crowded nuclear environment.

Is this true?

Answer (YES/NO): NO